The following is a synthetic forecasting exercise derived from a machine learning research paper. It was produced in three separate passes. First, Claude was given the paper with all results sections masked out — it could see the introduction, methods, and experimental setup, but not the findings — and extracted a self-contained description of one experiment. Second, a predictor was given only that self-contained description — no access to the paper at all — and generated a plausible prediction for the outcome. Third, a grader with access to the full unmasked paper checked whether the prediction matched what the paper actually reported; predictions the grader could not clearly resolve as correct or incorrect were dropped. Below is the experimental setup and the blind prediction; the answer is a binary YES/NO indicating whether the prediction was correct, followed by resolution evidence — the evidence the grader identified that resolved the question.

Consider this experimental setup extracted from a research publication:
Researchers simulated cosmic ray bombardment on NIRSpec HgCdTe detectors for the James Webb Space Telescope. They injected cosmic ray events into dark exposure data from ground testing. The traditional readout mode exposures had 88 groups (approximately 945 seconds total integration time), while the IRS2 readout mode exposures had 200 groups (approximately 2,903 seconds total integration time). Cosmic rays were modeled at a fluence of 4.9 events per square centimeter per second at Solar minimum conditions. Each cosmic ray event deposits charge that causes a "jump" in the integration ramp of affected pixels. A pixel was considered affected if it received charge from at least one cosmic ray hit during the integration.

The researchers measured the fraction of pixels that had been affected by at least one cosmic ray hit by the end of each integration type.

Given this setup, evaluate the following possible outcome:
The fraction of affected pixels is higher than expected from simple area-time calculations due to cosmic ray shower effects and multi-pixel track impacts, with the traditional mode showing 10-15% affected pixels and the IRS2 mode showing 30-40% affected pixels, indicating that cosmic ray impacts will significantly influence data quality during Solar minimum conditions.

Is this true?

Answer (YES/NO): YES